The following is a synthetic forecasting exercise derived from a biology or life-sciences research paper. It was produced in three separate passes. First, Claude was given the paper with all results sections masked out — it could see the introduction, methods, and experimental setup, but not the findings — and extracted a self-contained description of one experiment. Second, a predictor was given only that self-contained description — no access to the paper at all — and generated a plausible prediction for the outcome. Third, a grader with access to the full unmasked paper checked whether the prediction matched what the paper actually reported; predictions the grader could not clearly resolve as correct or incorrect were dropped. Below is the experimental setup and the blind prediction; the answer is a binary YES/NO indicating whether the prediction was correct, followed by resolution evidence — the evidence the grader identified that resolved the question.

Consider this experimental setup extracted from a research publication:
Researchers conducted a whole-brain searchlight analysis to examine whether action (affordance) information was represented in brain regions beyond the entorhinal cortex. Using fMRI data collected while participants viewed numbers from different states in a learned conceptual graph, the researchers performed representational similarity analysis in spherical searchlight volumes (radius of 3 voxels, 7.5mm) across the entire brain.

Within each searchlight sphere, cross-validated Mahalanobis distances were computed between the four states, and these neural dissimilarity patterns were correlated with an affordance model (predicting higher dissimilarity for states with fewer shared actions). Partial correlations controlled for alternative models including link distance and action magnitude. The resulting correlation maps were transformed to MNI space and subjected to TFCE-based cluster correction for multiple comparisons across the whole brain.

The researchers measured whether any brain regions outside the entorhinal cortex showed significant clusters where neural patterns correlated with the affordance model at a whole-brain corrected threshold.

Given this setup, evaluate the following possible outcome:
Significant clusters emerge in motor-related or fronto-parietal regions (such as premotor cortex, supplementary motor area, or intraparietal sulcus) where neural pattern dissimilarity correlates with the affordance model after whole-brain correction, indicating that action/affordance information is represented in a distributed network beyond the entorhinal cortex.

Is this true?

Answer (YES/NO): NO